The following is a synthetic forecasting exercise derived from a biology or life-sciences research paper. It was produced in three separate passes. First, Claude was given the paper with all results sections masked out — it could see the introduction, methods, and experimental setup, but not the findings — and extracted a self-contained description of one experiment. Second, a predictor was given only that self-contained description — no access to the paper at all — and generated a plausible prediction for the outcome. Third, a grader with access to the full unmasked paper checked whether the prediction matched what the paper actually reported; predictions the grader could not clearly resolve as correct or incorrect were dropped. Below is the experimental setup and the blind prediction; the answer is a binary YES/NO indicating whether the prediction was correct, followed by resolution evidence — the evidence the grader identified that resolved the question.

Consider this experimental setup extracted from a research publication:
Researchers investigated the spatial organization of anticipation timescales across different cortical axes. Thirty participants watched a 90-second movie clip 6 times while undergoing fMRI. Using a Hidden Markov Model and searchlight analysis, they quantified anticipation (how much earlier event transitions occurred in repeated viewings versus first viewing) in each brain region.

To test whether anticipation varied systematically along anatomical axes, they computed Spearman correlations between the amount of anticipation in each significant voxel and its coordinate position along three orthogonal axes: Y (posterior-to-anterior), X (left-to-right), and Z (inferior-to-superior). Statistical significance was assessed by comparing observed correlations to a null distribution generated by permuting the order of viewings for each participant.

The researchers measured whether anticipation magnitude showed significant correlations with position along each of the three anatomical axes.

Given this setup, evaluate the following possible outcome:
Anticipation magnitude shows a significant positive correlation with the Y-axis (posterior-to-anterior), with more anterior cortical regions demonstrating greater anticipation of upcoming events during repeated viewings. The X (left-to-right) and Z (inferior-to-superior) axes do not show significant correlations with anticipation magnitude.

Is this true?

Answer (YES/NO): YES